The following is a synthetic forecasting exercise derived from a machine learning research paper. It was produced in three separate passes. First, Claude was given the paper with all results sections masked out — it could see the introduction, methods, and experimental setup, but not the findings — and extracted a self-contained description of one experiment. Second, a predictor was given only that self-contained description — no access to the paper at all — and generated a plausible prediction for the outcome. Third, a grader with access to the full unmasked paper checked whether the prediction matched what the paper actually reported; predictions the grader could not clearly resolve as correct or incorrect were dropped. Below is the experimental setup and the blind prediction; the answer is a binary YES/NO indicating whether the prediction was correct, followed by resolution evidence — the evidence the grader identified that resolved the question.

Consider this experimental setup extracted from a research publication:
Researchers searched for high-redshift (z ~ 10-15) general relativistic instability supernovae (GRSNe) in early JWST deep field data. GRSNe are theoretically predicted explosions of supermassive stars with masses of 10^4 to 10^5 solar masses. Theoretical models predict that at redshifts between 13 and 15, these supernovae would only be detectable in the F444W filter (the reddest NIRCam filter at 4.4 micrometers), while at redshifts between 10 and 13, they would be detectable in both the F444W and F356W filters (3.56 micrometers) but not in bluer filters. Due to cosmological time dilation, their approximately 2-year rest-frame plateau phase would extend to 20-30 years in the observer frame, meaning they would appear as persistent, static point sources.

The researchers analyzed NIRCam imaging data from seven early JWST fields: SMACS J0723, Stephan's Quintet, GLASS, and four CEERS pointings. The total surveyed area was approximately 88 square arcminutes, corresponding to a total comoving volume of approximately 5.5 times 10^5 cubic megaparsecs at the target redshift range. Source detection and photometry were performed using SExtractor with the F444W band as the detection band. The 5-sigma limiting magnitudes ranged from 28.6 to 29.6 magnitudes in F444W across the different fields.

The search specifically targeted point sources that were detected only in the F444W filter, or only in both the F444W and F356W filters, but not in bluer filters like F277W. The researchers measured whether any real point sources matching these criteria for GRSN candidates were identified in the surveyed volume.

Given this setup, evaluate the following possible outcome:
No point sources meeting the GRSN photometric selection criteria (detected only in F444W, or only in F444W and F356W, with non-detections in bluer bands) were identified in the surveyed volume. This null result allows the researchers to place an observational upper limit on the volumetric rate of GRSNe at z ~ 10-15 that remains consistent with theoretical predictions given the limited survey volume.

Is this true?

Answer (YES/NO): YES